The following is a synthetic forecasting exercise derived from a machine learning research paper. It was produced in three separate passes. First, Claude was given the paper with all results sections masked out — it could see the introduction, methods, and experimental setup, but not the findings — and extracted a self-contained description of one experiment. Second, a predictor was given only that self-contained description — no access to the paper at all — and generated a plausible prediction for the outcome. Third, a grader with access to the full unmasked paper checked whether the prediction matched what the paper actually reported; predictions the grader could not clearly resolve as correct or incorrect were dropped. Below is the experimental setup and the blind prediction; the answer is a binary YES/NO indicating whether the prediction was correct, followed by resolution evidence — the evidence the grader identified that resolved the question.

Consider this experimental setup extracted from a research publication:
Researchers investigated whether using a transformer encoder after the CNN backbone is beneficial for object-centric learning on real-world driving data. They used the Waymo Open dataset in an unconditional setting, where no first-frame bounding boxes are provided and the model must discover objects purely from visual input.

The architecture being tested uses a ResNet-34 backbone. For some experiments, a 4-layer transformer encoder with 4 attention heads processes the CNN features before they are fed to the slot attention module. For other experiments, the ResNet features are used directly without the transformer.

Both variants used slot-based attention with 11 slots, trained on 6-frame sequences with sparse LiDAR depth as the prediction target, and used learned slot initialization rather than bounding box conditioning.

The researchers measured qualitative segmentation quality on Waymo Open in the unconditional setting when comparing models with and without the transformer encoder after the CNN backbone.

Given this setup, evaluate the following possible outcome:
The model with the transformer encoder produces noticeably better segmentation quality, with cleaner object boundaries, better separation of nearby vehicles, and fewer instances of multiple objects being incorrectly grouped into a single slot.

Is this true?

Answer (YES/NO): NO